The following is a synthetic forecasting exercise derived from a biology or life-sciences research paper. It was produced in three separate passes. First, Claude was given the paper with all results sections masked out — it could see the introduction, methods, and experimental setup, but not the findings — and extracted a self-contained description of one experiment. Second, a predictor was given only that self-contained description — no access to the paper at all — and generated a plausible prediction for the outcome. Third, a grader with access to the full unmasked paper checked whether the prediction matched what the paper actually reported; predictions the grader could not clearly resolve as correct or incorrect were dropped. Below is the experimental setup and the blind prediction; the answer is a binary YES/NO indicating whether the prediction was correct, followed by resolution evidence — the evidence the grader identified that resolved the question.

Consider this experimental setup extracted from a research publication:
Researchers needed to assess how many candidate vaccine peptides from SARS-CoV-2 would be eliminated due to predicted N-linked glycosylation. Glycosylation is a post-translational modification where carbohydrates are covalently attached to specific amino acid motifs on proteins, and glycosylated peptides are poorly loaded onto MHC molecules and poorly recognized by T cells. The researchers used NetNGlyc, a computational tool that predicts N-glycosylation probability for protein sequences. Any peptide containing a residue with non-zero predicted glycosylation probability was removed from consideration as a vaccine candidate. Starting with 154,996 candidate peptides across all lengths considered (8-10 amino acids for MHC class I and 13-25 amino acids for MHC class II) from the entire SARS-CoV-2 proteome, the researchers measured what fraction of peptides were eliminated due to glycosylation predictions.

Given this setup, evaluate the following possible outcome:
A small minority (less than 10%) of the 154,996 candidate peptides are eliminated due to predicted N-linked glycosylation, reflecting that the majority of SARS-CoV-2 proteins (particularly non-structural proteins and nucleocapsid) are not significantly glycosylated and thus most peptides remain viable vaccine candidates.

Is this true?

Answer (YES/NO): NO